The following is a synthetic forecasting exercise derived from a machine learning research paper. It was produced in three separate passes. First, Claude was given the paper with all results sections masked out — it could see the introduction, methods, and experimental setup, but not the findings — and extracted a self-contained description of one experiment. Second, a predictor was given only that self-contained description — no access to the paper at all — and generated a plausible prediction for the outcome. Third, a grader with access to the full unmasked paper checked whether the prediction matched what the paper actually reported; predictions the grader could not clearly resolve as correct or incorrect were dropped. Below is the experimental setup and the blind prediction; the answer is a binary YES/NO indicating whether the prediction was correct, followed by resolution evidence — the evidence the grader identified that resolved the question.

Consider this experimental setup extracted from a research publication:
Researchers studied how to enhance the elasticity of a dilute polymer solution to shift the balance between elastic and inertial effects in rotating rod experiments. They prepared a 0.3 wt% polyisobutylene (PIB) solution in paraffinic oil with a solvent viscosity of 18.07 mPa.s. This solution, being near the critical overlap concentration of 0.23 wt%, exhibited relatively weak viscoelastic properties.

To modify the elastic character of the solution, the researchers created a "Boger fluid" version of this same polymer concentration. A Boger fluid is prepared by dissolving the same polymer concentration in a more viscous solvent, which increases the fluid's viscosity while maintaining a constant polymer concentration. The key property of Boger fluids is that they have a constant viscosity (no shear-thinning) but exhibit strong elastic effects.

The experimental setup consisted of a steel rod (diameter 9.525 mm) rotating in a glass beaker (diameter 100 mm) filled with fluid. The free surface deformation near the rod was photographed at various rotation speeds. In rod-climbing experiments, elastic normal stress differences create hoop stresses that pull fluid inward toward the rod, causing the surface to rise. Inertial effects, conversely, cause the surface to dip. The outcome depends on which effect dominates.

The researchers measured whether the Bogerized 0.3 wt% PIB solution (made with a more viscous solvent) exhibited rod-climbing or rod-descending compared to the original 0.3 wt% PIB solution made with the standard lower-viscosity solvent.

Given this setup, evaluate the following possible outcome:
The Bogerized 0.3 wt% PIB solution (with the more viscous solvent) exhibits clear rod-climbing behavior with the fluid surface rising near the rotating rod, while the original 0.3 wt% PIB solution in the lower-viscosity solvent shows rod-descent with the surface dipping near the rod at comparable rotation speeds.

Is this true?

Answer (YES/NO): YES